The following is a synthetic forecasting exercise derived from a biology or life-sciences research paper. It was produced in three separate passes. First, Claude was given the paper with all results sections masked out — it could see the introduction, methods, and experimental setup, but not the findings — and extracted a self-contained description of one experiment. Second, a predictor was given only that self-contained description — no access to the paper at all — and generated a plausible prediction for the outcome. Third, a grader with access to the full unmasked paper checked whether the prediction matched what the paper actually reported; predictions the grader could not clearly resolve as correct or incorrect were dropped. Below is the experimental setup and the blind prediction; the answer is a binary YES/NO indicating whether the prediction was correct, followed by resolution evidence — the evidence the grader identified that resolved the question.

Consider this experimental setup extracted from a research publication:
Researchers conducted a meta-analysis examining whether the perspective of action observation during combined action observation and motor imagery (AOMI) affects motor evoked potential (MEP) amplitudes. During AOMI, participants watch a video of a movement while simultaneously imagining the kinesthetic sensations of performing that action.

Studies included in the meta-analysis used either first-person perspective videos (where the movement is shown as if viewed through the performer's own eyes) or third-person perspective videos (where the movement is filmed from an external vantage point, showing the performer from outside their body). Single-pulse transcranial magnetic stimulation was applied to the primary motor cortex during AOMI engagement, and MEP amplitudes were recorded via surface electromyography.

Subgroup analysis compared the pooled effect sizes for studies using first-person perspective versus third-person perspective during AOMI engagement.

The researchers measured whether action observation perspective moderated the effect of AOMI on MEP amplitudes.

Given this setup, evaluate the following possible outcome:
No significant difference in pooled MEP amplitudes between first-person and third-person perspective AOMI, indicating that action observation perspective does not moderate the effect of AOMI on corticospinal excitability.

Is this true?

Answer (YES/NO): YES